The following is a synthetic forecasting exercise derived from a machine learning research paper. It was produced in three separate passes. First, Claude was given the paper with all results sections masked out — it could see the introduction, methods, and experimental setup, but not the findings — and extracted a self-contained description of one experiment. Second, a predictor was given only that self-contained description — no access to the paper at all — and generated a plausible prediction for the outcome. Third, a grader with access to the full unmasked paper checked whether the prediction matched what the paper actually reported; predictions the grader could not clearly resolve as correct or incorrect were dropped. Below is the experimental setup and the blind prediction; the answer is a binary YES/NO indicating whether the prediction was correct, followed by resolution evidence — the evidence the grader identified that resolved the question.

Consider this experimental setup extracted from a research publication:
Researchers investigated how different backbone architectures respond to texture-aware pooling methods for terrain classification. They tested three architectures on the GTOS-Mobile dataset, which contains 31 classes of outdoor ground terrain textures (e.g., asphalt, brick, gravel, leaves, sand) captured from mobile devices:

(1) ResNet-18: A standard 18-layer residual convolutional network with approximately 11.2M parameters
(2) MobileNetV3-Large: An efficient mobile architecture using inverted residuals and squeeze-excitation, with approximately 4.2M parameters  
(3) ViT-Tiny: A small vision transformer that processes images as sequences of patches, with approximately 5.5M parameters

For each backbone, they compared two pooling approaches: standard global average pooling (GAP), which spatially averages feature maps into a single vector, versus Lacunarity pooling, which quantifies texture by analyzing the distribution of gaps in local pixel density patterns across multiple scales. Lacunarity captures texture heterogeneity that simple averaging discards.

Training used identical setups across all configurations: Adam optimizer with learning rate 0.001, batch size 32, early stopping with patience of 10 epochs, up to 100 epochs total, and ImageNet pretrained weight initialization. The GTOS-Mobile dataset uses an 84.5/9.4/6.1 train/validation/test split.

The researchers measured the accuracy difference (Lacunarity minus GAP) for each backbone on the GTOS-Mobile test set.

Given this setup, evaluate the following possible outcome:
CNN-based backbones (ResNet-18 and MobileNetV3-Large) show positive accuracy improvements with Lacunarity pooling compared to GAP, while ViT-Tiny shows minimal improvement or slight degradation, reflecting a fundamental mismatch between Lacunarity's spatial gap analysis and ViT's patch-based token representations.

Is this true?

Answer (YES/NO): NO